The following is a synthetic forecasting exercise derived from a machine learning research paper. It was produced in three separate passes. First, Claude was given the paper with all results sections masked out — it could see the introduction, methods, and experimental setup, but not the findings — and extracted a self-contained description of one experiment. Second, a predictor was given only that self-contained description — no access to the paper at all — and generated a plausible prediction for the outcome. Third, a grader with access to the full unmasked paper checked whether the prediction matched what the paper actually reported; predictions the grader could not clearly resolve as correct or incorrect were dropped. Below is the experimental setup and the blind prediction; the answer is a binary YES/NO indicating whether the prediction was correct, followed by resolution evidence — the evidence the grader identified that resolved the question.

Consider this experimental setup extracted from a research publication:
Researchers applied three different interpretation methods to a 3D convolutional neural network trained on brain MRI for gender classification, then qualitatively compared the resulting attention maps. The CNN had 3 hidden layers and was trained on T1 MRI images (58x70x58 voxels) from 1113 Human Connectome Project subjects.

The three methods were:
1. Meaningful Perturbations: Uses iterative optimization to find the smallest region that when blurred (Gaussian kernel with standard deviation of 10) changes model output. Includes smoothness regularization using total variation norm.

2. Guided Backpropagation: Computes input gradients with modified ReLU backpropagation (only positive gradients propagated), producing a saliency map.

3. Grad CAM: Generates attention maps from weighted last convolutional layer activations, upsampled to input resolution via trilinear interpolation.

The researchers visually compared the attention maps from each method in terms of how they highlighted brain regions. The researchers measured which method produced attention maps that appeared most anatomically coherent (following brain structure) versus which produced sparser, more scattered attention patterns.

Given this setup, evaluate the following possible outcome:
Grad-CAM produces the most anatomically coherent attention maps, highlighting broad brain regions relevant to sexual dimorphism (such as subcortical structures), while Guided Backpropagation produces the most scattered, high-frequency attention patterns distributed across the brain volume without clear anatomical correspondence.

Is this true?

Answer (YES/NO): NO